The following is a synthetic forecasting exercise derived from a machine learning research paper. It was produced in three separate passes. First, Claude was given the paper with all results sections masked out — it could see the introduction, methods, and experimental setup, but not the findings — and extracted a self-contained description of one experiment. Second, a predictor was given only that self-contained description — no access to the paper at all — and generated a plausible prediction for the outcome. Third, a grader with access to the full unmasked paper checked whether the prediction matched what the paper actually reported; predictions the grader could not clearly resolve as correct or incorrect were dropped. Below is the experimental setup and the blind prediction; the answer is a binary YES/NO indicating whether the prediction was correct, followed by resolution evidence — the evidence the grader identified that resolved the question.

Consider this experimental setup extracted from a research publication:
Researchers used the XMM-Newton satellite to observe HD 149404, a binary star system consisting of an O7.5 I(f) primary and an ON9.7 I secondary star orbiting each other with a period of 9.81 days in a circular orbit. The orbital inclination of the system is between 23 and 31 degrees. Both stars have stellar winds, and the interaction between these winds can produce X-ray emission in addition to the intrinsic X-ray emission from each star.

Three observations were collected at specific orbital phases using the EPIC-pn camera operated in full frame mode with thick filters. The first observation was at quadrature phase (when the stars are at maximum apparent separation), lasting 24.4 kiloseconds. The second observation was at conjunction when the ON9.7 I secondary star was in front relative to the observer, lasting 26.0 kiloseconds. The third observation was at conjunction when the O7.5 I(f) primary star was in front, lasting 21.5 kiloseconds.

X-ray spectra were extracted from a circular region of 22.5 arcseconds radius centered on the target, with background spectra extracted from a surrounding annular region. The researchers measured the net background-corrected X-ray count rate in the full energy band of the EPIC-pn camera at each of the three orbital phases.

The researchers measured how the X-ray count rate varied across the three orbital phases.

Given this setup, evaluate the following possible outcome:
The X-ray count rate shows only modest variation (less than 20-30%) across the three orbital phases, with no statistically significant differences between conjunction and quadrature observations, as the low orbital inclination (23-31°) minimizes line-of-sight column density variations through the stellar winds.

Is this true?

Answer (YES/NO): NO